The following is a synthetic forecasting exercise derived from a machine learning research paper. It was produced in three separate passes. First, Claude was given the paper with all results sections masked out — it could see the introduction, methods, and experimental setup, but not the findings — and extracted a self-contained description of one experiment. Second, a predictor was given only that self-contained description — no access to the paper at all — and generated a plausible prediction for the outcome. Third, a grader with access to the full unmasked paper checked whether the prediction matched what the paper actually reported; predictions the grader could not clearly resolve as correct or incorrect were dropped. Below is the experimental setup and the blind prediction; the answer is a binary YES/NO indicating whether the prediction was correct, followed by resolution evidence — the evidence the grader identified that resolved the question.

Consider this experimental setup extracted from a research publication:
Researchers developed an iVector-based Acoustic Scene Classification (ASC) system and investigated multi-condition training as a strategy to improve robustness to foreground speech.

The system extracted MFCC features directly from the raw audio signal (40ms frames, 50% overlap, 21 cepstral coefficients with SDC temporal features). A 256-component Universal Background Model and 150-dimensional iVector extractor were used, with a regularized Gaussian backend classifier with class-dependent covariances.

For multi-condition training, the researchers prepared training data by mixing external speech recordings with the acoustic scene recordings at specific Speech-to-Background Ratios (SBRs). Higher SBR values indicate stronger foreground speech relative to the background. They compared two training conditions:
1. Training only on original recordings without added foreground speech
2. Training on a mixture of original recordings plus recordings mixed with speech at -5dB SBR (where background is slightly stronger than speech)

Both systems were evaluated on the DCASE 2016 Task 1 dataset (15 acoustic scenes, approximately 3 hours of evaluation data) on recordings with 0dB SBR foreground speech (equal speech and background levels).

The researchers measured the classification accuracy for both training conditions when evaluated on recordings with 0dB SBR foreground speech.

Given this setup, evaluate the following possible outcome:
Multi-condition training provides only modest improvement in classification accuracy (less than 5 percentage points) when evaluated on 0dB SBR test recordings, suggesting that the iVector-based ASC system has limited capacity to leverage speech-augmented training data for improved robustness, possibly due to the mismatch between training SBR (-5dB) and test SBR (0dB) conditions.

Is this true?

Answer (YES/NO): NO